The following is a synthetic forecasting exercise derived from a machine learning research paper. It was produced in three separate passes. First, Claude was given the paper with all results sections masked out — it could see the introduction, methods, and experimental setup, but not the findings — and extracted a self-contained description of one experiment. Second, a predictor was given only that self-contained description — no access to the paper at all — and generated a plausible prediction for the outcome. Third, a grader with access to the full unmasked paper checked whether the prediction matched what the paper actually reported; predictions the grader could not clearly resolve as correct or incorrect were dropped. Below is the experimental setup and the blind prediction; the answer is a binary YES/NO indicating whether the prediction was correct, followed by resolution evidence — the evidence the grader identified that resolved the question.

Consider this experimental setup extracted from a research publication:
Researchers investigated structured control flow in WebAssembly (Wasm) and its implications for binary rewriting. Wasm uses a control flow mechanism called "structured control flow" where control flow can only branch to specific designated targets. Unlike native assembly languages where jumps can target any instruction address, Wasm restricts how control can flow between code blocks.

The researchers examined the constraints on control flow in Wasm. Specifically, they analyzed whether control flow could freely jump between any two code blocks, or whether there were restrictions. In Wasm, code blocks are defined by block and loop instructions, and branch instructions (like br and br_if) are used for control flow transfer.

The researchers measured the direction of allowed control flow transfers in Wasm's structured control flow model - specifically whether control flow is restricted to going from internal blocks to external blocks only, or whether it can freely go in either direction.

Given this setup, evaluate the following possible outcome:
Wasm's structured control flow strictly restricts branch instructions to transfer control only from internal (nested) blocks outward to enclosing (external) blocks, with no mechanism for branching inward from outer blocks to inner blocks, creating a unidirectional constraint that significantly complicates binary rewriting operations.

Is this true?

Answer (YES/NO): YES